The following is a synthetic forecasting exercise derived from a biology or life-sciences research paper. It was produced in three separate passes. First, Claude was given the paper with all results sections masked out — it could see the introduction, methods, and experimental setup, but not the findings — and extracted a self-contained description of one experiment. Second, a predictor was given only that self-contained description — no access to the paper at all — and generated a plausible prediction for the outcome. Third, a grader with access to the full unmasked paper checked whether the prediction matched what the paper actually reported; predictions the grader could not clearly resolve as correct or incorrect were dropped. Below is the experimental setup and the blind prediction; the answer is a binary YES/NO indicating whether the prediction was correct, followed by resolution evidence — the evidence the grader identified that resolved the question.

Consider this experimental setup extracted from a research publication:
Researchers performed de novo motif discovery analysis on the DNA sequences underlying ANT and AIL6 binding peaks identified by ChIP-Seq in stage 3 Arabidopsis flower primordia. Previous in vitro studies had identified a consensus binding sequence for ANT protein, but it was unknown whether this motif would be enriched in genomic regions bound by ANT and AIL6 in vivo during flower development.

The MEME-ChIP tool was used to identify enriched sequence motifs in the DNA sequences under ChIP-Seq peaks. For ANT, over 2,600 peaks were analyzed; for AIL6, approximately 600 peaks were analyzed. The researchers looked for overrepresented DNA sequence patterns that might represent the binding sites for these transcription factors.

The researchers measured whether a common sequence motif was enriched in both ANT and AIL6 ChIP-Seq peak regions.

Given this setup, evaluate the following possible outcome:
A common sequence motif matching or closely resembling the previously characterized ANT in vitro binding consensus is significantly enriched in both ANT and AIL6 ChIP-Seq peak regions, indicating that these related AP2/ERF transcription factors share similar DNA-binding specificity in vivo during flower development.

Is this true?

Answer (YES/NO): NO